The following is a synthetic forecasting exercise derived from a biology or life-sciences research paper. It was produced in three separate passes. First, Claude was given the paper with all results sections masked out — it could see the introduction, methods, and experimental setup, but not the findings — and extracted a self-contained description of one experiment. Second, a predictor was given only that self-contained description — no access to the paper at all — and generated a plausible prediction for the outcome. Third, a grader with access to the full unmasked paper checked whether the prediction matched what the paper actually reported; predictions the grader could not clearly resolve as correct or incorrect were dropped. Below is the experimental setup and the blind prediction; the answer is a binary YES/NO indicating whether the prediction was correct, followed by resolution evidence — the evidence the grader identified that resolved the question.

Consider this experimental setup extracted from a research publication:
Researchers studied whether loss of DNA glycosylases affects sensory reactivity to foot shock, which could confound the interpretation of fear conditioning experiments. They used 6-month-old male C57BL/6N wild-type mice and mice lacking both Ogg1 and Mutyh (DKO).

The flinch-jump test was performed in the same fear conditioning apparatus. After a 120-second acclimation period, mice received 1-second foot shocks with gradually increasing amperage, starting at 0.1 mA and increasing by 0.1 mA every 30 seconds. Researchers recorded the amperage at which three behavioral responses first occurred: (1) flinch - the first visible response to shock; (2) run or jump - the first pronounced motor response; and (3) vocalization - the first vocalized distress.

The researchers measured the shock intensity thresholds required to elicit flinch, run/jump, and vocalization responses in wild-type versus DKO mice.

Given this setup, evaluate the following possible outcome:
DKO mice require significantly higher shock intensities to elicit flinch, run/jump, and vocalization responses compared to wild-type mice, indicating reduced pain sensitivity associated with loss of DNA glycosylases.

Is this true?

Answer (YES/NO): NO